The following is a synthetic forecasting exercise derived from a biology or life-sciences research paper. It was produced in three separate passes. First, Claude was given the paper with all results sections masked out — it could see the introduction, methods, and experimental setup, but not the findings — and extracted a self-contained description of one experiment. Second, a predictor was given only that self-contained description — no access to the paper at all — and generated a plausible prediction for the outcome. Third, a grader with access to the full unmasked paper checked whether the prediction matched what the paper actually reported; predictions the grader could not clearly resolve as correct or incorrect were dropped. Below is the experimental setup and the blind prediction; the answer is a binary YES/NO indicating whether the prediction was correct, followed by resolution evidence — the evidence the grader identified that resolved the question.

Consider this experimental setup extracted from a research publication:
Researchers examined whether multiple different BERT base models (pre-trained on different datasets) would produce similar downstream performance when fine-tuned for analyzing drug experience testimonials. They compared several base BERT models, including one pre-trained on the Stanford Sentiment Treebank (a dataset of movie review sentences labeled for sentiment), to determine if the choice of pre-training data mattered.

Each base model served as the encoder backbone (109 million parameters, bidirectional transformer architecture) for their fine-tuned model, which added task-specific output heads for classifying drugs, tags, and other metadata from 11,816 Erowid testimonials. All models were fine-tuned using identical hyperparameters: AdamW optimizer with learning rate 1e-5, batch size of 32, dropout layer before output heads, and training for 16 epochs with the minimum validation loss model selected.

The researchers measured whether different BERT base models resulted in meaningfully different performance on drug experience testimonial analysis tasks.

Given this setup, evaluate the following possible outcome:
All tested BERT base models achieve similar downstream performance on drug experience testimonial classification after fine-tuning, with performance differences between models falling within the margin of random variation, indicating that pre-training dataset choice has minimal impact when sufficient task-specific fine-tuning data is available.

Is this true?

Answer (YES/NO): YES